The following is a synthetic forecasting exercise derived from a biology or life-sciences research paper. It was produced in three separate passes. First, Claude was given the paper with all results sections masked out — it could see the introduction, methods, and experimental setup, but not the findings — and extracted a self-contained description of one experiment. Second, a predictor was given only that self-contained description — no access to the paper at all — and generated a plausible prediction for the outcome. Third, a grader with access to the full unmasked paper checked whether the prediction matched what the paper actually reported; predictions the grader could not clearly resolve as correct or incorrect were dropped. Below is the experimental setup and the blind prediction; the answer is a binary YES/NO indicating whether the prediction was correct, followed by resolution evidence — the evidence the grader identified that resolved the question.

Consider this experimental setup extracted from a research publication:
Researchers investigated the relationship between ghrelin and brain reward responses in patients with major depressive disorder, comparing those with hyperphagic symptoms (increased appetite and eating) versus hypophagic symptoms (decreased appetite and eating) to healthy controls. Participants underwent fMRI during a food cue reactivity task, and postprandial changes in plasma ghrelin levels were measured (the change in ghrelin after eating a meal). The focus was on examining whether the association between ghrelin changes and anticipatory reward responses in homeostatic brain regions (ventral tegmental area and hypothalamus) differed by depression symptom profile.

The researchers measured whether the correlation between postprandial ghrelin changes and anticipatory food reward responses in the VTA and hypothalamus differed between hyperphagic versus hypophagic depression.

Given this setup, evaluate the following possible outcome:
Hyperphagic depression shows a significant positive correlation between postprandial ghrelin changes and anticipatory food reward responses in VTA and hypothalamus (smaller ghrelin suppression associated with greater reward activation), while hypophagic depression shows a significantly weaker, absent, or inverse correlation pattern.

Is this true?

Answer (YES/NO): YES